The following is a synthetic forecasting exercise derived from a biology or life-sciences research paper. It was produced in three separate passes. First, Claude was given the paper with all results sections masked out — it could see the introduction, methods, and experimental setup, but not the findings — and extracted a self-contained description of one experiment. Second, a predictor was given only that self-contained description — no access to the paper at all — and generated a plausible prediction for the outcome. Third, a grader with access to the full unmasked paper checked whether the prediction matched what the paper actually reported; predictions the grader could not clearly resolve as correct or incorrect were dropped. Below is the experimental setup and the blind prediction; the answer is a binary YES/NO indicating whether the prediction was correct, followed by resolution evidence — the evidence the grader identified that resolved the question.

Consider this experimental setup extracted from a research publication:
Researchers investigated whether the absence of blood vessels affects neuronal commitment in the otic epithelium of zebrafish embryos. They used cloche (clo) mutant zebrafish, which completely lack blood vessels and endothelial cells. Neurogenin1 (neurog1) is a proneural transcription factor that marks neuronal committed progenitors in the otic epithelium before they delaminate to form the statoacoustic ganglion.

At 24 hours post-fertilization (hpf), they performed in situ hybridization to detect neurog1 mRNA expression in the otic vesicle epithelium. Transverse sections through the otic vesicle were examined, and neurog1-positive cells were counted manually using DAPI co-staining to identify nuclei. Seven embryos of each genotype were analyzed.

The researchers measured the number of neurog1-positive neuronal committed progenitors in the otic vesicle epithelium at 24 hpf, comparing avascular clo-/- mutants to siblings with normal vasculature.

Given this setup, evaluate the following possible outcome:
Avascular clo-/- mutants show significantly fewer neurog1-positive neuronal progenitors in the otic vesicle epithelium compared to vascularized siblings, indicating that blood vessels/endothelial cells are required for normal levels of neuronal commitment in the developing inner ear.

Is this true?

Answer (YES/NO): NO